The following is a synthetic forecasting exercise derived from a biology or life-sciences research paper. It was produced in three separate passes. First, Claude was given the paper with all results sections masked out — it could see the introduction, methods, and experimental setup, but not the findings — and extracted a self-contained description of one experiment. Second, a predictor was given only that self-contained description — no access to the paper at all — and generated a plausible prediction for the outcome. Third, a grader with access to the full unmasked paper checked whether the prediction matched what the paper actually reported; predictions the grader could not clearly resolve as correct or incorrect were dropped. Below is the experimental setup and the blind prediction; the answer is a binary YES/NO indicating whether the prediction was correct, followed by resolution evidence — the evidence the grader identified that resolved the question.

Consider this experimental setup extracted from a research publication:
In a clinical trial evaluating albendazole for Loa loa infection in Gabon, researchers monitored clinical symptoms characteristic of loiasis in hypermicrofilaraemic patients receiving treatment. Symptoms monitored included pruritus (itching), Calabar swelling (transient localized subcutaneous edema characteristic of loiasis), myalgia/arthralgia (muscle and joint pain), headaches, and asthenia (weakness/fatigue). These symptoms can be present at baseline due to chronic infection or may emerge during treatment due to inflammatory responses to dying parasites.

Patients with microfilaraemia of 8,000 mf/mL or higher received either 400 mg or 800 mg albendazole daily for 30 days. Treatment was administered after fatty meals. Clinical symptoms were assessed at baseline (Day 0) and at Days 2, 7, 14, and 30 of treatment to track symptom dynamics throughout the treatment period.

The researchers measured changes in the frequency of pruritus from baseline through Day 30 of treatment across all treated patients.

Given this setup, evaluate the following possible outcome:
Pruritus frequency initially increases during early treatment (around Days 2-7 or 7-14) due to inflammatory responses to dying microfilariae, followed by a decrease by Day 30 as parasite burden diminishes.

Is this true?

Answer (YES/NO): YES